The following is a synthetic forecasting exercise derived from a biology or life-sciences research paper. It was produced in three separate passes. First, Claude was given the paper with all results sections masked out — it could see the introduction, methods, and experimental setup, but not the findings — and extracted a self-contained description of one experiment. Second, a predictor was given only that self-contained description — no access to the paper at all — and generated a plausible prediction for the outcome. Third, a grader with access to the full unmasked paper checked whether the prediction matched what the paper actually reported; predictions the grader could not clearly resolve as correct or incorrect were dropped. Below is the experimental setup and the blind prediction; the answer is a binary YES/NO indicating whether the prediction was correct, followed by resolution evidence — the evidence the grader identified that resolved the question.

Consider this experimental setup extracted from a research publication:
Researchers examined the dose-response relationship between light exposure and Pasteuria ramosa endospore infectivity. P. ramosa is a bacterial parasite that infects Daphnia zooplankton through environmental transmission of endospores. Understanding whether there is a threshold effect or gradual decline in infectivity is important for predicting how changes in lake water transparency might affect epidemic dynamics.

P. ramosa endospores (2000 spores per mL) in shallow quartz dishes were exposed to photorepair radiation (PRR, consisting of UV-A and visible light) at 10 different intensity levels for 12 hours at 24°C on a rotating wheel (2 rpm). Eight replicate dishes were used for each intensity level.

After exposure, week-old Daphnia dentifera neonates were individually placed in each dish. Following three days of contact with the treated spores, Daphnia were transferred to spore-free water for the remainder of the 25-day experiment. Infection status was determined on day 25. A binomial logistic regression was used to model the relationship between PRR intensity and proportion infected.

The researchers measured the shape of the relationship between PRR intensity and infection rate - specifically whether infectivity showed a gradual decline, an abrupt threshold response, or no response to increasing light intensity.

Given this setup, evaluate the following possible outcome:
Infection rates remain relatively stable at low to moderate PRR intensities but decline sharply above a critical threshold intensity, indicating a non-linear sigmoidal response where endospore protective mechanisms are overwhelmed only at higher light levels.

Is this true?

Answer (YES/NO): NO